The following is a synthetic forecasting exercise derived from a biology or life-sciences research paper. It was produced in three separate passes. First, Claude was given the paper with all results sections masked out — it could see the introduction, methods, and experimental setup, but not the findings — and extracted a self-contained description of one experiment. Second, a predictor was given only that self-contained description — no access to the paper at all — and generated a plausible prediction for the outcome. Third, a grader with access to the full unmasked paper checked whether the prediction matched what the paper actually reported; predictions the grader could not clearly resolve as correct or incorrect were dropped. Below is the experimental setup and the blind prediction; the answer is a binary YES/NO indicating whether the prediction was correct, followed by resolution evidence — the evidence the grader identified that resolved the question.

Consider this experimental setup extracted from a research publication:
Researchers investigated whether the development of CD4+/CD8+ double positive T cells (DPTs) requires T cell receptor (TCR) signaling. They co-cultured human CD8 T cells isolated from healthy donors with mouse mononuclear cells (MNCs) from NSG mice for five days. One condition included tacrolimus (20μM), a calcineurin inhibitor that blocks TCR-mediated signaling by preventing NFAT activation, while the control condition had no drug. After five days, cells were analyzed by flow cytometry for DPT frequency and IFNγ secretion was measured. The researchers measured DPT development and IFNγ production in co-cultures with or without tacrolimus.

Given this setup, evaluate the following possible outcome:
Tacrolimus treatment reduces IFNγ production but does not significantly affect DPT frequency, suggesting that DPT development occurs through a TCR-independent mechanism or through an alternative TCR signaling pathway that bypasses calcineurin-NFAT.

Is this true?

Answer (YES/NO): NO